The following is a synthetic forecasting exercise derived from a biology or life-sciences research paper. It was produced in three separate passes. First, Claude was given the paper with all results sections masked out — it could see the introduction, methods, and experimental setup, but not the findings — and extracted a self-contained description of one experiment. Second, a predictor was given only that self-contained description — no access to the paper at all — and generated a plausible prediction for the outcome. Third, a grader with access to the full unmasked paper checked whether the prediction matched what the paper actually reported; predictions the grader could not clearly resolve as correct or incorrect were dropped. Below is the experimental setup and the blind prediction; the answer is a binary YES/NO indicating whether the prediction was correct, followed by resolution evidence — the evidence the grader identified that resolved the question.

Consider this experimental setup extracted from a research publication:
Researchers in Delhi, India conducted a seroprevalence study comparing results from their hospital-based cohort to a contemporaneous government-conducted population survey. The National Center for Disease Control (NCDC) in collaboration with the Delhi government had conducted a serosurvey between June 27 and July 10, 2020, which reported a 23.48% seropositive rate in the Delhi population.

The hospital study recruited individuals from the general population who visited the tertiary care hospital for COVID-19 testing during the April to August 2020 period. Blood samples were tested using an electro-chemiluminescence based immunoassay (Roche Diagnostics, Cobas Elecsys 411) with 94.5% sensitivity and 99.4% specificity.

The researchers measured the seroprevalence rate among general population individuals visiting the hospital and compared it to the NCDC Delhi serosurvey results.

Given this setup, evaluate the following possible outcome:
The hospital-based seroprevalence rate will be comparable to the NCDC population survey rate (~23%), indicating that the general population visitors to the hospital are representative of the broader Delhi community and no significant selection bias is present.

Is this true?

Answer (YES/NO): YES